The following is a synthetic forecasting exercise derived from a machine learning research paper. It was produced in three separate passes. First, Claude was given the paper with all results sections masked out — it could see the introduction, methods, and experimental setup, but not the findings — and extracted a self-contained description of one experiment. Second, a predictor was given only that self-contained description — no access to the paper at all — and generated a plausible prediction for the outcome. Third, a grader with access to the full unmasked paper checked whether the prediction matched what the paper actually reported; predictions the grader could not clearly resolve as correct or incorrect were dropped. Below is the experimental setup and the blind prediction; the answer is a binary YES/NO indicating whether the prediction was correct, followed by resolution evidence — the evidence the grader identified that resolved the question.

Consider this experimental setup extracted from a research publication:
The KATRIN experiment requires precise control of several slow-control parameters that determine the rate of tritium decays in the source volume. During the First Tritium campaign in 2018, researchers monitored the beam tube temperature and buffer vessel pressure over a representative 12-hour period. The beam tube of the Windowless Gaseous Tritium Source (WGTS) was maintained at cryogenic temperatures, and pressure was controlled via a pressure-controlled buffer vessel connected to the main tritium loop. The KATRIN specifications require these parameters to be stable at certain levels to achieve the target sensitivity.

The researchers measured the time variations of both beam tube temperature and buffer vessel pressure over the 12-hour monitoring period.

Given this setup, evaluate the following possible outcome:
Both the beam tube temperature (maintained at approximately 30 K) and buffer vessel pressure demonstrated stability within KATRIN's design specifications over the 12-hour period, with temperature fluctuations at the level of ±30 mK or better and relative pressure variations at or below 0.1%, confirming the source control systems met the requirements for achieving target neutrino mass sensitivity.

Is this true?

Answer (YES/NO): NO